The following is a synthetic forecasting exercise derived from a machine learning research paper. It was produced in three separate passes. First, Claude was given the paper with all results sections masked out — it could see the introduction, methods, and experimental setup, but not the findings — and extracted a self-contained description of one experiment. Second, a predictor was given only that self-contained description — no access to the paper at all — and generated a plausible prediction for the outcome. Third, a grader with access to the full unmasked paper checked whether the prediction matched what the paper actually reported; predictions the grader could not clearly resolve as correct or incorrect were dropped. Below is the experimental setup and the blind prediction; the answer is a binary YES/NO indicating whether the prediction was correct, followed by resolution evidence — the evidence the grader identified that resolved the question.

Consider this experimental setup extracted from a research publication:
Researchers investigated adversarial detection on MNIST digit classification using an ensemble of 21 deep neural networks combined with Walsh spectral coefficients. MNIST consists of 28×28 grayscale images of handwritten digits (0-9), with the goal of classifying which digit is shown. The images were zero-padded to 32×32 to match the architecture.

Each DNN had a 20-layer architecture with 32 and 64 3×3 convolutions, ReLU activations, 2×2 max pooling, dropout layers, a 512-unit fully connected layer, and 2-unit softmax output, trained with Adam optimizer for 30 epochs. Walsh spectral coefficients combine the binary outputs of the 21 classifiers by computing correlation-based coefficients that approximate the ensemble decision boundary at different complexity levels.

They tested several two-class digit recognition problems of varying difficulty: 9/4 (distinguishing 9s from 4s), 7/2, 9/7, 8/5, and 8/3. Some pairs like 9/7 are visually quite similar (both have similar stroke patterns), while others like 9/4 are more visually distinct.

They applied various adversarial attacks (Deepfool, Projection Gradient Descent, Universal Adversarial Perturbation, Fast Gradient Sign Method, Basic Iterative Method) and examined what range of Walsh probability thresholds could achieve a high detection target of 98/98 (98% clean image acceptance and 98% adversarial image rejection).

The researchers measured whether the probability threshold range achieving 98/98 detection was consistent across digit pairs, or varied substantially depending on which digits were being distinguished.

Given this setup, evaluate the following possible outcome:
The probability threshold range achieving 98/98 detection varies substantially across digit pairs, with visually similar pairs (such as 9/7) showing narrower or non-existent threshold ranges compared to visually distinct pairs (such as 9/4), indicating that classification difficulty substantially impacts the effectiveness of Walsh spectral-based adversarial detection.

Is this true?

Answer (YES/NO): NO